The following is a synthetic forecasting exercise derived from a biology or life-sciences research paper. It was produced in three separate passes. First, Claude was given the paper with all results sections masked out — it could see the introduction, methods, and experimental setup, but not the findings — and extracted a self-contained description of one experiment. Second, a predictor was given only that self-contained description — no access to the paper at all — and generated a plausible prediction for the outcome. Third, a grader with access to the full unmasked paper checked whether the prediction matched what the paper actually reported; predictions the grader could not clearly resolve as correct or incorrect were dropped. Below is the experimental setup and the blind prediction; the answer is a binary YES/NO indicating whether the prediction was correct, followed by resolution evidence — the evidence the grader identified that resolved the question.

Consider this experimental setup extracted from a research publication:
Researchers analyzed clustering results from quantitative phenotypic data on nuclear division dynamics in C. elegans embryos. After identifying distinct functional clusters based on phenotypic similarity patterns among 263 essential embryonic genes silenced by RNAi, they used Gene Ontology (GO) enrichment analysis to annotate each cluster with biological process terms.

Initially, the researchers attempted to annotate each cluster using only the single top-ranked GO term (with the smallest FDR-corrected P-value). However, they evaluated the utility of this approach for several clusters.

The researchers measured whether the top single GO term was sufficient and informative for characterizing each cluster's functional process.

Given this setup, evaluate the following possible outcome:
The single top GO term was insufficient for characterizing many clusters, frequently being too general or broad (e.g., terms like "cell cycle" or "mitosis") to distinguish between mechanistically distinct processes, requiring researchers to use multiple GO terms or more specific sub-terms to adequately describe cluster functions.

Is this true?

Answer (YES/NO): YES